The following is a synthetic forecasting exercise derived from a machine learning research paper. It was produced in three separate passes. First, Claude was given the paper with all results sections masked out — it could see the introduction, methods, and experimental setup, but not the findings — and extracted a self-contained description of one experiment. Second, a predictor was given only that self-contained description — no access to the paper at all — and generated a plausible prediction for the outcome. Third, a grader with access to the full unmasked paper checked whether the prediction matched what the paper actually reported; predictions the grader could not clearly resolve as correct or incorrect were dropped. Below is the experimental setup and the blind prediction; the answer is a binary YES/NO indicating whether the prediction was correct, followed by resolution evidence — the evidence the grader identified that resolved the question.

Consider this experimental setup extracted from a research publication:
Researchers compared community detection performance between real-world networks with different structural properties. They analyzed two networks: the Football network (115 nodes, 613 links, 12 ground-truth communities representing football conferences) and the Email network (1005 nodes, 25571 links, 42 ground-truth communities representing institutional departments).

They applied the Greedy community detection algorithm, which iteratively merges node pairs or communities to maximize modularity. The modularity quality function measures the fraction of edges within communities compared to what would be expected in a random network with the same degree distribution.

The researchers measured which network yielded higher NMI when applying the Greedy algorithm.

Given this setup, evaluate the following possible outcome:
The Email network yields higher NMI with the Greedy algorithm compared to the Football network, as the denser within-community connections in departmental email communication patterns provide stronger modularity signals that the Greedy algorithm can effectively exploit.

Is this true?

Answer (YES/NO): NO